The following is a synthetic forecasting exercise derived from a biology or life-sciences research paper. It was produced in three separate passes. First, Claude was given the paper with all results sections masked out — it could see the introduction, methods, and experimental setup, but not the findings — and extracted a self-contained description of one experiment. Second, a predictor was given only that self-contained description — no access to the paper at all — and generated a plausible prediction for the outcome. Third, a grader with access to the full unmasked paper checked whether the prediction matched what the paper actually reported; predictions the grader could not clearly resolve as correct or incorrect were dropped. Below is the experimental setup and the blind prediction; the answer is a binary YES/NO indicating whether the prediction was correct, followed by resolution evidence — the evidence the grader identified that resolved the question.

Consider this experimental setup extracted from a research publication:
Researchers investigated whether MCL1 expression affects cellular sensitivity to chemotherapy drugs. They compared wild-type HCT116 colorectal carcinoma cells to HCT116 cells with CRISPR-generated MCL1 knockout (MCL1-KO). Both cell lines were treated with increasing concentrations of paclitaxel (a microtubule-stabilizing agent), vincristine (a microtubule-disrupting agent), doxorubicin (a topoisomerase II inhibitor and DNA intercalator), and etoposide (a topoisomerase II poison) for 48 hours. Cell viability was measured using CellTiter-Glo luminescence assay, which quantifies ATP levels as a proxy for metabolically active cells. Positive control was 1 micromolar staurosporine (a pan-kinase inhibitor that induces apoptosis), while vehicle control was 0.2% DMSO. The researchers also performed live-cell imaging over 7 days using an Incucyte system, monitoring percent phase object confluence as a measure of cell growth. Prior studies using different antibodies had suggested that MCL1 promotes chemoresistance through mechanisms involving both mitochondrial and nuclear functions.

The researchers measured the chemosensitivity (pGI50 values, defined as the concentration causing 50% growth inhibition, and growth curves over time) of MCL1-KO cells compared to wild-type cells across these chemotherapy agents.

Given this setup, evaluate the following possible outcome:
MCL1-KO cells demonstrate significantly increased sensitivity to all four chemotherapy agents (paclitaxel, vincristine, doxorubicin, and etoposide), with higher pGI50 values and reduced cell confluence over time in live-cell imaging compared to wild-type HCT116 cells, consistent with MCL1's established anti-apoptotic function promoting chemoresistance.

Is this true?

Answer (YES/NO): NO